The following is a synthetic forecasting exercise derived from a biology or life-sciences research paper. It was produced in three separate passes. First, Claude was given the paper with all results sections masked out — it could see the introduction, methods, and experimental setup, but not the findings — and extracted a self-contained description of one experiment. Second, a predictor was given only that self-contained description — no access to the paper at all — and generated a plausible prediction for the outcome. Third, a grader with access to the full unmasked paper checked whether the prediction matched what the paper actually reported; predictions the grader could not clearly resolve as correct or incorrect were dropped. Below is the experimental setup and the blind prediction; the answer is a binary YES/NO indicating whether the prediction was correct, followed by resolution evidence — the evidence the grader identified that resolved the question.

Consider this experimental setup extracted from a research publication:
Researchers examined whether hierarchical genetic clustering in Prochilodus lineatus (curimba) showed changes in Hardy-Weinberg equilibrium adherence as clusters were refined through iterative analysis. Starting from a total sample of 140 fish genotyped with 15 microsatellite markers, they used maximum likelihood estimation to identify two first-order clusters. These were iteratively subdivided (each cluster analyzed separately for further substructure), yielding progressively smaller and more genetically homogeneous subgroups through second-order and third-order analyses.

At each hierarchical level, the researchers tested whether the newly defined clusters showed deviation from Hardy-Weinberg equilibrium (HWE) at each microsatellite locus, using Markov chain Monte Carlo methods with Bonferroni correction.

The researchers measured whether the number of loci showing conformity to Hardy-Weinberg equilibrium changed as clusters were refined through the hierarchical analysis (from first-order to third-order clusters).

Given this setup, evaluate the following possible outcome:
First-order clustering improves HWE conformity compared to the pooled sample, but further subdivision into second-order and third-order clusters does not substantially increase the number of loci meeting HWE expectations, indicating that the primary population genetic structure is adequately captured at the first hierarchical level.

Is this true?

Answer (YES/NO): NO